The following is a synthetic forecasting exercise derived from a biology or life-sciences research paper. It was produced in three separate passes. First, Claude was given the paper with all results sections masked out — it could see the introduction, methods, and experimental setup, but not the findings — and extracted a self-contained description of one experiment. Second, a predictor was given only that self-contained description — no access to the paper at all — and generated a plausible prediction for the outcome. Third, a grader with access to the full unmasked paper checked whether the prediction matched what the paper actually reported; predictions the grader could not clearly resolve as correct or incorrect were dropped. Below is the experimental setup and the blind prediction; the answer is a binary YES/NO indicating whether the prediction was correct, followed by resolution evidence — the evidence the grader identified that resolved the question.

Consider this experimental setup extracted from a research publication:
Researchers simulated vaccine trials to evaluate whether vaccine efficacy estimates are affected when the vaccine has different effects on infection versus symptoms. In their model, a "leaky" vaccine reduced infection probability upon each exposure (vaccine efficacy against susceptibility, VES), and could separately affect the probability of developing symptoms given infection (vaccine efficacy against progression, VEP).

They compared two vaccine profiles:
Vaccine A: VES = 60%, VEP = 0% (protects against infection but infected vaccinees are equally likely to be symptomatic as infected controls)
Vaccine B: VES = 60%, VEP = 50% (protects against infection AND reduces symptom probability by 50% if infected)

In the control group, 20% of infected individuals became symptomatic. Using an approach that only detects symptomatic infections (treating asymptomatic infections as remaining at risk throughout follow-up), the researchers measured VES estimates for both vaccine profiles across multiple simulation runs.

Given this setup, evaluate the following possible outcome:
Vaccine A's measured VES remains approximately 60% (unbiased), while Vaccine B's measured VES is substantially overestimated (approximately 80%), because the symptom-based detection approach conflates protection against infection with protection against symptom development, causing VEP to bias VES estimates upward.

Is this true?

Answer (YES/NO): NO